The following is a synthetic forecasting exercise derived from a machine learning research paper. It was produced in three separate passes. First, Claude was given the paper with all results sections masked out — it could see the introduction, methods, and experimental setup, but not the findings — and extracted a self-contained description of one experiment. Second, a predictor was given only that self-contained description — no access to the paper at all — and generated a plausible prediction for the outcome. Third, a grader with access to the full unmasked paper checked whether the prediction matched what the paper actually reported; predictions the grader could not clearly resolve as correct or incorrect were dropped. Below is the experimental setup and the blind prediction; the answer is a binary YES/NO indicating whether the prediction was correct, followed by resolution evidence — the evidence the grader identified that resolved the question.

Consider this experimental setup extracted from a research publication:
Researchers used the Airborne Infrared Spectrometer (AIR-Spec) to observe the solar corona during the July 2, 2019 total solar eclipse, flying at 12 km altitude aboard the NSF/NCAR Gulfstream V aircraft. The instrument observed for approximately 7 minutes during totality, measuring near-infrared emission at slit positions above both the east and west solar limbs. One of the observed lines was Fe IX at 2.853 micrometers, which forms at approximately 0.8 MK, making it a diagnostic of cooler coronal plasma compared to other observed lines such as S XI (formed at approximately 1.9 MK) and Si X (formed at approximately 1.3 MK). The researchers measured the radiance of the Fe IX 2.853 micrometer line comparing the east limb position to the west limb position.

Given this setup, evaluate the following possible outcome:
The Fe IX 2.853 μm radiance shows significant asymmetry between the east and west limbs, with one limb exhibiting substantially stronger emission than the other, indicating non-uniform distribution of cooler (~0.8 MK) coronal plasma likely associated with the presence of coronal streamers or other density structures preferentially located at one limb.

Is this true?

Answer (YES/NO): NO